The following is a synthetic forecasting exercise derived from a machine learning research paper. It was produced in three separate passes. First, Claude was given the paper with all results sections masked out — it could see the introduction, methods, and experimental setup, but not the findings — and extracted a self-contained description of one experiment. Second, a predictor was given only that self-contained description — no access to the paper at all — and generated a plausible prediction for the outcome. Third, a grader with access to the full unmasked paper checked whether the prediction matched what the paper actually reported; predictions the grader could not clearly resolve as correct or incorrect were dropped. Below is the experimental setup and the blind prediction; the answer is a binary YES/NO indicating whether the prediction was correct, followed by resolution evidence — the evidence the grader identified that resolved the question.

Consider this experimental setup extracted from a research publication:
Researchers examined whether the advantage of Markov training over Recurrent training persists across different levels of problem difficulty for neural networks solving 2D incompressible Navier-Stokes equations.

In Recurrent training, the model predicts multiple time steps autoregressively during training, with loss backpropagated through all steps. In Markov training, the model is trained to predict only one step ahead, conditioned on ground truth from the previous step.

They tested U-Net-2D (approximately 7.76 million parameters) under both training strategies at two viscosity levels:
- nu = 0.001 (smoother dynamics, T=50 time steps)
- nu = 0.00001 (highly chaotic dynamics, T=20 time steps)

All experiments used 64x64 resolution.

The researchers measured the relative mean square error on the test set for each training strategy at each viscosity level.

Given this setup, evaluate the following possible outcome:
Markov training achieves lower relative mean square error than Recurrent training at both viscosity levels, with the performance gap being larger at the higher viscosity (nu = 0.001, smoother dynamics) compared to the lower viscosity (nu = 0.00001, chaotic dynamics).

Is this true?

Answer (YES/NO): YES